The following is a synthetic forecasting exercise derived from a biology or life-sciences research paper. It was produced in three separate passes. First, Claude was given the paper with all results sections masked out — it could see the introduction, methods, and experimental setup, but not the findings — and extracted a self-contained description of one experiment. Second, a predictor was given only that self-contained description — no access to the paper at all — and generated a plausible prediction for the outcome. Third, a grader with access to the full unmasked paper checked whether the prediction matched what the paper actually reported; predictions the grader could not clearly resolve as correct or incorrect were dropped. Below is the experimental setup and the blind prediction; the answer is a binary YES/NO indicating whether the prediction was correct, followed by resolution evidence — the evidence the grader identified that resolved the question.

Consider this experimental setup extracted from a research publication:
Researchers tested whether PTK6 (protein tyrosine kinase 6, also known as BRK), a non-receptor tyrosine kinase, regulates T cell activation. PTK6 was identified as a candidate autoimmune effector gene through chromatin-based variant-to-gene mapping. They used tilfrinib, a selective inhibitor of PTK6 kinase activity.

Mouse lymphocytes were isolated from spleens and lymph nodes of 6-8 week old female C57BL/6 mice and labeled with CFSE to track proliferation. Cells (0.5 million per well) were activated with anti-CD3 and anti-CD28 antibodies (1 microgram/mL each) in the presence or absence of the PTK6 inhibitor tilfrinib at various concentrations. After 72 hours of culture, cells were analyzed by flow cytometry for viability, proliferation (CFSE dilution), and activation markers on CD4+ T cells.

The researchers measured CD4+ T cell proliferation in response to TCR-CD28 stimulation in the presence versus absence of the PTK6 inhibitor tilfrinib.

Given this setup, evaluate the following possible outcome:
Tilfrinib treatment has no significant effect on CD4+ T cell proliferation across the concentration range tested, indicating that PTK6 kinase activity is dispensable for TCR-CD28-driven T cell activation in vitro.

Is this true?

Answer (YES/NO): NO